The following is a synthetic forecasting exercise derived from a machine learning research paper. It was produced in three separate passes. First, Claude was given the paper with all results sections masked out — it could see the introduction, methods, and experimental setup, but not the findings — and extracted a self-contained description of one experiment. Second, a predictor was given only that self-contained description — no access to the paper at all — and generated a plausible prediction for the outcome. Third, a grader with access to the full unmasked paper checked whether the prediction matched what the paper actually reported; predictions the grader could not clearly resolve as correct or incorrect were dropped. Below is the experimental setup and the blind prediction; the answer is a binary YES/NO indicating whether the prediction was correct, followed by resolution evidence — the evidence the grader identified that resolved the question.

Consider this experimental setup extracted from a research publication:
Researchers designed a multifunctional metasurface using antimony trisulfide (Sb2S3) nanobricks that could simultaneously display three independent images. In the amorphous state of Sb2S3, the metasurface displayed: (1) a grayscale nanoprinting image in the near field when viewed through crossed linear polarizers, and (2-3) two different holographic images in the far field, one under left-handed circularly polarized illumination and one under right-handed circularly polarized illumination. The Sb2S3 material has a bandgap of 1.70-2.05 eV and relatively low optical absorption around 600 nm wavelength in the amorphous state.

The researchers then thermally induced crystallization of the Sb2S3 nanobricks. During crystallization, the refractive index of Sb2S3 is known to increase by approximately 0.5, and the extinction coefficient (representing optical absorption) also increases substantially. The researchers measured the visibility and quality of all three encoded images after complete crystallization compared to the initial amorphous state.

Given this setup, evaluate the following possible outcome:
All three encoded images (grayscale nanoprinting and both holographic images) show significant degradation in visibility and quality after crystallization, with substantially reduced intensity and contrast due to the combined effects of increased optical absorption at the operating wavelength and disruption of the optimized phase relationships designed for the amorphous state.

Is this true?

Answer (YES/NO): YES